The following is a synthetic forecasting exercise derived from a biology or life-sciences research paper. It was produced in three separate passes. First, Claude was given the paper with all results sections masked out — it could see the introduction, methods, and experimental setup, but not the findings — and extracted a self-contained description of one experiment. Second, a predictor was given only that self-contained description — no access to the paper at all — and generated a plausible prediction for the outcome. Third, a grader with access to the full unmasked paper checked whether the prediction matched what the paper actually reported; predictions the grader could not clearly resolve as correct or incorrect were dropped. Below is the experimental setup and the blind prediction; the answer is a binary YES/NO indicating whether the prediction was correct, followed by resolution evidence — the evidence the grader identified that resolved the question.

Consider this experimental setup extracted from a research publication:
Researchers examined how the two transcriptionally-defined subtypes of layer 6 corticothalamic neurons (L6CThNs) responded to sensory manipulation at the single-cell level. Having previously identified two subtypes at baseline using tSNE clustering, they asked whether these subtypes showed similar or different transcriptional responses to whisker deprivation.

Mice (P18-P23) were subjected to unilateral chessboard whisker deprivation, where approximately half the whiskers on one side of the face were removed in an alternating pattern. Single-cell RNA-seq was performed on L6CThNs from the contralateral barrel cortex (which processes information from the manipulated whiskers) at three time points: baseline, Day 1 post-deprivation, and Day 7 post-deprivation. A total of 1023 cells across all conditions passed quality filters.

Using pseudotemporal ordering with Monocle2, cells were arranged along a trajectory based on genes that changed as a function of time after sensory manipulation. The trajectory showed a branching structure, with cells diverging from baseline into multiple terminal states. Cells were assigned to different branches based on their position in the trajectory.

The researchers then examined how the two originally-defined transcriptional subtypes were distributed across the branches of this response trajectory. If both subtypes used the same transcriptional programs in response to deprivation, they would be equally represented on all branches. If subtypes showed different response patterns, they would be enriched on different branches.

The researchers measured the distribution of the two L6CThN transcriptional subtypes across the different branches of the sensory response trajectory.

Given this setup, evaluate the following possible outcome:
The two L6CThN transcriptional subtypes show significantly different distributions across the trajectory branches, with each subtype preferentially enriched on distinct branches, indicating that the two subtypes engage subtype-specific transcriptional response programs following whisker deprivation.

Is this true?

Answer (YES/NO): NO